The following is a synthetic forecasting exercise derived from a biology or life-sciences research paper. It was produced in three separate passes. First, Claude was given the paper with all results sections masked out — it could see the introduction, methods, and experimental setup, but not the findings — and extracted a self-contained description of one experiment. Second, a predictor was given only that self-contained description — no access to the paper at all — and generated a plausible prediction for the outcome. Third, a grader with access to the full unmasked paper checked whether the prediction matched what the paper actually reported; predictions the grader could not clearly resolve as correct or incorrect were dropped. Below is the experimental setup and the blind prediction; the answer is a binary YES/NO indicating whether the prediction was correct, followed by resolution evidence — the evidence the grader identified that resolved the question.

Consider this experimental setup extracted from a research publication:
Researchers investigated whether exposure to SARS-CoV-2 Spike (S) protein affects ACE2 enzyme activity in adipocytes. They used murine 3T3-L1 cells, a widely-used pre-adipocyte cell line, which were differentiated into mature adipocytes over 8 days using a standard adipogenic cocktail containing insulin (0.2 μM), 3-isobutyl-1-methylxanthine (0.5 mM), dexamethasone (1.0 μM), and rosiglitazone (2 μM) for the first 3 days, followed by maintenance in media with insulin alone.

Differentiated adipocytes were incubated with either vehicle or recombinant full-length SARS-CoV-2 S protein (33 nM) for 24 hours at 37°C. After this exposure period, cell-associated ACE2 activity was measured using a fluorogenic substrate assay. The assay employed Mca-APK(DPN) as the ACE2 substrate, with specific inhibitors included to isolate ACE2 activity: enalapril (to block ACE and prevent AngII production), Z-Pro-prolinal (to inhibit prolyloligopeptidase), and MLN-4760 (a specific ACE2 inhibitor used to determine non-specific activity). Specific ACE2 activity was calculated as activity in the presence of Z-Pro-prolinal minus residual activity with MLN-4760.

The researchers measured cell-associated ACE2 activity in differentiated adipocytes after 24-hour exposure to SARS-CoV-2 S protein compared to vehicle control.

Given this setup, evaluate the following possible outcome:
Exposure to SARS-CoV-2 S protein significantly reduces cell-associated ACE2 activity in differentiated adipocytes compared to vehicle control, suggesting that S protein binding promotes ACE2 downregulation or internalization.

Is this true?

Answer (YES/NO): YES